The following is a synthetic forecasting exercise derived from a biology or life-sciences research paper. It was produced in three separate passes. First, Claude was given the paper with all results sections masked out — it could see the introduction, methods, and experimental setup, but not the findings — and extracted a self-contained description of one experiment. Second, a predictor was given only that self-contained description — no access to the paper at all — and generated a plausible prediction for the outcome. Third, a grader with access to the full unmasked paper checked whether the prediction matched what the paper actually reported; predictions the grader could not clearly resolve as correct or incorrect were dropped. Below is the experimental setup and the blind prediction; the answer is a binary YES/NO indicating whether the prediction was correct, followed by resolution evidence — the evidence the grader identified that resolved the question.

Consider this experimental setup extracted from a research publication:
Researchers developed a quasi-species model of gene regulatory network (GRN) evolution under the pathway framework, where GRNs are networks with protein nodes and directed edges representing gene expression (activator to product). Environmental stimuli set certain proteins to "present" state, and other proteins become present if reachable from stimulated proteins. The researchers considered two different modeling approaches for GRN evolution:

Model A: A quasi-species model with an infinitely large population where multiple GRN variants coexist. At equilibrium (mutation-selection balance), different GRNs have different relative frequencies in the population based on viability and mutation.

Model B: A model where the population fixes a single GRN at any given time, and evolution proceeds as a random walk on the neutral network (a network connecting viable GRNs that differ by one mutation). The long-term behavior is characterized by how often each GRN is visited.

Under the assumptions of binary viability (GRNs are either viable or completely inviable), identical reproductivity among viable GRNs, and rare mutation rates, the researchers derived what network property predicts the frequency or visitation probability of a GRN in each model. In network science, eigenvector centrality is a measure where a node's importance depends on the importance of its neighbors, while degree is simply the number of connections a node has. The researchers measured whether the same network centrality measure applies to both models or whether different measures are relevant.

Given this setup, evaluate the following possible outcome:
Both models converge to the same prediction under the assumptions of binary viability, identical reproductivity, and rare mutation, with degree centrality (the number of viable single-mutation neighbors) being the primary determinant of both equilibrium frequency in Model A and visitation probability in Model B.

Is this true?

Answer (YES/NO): NO